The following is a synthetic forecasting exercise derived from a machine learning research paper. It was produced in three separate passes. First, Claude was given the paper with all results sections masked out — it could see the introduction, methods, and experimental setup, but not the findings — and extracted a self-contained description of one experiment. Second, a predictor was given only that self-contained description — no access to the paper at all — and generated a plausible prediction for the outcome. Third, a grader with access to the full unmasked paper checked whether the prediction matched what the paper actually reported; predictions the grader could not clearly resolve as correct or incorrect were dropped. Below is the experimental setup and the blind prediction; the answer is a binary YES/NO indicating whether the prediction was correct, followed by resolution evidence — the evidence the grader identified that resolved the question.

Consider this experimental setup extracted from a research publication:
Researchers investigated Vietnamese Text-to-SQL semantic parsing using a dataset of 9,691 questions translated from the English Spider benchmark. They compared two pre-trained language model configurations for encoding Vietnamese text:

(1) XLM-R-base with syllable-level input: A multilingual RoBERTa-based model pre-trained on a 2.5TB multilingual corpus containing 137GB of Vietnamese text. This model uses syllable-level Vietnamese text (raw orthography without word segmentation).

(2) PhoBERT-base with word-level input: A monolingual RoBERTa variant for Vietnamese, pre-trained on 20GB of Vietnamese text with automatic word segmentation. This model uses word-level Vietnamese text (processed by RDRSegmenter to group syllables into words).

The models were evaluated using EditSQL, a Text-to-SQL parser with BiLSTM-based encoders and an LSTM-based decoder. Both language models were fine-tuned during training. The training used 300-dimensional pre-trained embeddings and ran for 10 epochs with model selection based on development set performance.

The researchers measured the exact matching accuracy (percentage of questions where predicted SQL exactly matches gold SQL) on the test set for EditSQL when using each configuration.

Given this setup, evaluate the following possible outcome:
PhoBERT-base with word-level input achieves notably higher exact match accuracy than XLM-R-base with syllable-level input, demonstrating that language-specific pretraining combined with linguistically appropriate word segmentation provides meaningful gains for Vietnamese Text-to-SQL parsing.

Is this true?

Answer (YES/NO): NO